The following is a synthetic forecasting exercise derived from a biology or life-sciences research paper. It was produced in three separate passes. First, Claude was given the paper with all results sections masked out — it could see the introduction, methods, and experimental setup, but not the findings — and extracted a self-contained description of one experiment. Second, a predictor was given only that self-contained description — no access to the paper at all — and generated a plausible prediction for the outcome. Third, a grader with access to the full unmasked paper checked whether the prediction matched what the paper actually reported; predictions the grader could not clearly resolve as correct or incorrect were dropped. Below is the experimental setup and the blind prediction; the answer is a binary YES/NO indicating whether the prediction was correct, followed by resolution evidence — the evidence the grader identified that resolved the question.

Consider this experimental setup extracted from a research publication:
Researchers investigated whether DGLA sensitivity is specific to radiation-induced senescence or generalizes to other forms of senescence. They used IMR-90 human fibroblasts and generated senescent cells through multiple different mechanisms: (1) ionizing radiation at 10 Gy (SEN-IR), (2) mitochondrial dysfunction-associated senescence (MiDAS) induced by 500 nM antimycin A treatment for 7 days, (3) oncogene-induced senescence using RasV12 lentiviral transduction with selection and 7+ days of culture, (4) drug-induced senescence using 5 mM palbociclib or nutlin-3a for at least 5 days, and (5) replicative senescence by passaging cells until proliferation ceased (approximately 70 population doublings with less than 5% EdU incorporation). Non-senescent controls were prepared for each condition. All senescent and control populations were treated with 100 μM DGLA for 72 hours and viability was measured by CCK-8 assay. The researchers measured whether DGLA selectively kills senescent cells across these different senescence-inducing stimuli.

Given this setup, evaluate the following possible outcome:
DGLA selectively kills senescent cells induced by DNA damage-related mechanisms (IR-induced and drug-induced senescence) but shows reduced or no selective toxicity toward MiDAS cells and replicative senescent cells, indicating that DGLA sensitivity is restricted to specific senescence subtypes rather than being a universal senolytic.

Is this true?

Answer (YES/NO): NO